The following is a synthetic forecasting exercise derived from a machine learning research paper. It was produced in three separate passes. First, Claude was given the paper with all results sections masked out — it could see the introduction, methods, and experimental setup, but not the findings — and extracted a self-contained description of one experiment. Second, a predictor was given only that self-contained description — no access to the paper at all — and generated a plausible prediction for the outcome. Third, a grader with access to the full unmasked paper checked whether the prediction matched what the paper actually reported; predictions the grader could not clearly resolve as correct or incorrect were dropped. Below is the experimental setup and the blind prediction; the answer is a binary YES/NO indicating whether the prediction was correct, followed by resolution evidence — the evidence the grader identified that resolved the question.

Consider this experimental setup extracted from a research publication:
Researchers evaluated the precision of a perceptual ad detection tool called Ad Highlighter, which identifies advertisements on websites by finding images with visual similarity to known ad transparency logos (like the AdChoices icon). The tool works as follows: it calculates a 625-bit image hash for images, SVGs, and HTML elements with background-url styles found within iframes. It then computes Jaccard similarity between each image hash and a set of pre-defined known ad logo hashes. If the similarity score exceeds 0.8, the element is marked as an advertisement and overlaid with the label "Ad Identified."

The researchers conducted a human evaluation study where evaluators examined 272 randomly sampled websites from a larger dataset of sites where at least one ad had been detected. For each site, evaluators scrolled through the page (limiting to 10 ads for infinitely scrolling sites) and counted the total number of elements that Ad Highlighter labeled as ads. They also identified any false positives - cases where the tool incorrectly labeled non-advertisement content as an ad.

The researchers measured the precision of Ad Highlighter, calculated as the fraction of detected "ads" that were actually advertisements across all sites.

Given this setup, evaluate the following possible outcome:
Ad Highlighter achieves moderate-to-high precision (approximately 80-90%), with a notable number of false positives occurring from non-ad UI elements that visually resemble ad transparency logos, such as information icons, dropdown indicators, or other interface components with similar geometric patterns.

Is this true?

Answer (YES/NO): NO